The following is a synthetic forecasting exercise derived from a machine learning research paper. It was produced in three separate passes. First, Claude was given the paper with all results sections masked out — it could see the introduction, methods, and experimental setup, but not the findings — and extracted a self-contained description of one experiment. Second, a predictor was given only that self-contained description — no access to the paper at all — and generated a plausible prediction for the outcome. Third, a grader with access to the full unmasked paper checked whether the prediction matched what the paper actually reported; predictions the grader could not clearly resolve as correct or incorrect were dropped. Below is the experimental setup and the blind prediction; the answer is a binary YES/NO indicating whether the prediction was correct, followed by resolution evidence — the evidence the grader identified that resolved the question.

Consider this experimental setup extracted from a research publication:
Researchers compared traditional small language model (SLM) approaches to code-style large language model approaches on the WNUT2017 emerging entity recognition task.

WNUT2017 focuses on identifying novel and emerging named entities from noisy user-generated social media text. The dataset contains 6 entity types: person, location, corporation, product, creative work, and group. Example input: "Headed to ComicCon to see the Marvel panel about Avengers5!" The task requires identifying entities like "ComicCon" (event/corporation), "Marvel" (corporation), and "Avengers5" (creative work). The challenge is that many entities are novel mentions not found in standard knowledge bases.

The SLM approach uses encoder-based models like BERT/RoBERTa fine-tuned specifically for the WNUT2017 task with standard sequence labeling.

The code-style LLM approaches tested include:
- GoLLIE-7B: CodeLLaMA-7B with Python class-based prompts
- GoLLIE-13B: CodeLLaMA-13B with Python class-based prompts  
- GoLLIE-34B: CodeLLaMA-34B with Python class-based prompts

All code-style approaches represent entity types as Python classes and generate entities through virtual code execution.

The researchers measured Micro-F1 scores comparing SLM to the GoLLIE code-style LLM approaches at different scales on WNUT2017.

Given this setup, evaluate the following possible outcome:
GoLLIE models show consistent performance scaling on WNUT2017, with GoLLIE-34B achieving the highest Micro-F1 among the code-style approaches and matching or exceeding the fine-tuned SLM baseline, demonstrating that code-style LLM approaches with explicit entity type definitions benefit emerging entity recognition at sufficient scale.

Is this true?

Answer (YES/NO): NO